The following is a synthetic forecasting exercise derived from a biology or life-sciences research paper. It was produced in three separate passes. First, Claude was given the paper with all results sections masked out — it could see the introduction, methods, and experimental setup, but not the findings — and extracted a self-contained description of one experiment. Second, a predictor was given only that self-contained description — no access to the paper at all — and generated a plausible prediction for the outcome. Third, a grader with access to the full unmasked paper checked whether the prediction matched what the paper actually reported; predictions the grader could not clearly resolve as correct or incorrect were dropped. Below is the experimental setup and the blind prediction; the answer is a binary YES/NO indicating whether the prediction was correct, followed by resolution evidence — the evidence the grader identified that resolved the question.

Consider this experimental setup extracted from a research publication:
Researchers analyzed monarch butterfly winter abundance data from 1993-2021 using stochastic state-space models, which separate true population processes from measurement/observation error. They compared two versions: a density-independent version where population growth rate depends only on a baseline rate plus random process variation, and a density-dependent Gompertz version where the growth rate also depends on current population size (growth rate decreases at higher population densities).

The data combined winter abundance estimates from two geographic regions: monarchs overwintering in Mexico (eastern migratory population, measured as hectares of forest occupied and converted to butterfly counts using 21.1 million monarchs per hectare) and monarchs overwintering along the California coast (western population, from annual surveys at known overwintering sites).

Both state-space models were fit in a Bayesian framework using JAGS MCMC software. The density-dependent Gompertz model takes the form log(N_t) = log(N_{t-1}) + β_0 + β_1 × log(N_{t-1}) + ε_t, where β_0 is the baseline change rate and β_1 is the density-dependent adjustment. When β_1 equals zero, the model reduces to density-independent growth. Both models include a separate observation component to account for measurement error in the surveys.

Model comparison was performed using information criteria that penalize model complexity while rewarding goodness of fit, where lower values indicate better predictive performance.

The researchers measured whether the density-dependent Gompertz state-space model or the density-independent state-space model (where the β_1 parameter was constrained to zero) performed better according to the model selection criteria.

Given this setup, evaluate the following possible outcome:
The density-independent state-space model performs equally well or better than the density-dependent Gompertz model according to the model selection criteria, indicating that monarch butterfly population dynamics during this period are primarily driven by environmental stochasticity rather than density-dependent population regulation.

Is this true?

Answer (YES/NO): NO